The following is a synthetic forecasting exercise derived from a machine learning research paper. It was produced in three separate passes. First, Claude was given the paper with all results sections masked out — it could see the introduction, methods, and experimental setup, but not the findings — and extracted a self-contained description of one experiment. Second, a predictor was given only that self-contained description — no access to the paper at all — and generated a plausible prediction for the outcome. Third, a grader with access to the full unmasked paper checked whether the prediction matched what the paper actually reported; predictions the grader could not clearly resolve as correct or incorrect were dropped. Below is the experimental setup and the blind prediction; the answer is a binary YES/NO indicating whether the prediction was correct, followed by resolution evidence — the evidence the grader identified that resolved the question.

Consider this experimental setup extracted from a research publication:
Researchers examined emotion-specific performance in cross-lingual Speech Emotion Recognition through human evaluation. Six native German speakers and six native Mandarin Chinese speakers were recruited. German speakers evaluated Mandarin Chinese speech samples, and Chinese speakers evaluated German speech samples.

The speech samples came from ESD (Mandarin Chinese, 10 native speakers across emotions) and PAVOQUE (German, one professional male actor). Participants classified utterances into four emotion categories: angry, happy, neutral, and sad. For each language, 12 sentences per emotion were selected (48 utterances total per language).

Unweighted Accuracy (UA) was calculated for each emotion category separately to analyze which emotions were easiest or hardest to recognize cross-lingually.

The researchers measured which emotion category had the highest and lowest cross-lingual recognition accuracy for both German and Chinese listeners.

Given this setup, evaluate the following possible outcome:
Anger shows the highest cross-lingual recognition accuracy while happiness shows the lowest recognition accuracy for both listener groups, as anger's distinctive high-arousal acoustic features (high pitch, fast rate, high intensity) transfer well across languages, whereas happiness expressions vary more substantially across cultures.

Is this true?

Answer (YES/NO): NO